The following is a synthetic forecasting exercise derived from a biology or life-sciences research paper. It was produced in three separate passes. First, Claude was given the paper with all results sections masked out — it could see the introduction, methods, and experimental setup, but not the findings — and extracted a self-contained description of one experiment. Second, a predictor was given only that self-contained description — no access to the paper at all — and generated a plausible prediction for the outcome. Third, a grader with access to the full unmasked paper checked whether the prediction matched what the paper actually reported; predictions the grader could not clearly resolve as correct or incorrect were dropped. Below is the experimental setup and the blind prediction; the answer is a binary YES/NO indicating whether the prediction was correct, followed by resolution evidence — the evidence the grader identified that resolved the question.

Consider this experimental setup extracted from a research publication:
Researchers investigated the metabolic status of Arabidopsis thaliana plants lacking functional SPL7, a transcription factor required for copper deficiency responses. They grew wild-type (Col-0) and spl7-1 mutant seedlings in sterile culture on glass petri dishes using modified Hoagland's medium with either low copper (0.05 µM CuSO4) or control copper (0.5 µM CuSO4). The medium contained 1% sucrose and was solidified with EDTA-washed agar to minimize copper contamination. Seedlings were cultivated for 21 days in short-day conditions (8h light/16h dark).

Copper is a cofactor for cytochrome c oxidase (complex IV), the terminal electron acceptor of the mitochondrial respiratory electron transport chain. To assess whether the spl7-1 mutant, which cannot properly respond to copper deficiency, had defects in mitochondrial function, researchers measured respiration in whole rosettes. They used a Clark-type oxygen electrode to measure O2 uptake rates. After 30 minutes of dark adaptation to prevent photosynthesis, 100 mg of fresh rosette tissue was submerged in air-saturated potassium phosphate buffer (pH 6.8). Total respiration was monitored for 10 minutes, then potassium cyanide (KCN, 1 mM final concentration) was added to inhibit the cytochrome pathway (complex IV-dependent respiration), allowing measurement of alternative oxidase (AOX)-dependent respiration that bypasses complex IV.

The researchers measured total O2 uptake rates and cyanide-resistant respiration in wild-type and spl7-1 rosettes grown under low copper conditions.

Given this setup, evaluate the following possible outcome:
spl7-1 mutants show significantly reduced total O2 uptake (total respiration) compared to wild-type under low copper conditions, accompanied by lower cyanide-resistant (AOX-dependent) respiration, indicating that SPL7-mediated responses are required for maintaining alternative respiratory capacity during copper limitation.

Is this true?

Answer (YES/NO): NO